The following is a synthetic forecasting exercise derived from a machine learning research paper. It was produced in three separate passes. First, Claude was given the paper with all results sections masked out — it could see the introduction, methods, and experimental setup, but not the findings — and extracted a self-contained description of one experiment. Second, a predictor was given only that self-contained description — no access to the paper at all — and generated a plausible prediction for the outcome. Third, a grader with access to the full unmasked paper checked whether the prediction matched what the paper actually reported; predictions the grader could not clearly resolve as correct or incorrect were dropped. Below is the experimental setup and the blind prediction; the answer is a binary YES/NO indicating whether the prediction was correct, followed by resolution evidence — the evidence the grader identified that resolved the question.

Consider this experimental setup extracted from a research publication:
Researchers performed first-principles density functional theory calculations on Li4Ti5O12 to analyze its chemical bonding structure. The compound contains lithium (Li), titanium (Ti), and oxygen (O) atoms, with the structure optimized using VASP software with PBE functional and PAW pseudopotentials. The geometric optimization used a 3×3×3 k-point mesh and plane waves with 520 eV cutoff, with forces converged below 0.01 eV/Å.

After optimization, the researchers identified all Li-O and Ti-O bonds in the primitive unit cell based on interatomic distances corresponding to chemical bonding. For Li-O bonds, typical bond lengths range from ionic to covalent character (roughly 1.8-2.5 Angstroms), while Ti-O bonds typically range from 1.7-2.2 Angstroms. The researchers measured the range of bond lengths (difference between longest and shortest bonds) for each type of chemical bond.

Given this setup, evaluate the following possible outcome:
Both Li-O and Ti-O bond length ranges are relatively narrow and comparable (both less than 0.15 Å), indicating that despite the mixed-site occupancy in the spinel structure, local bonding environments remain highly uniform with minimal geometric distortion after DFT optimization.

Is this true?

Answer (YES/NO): NO